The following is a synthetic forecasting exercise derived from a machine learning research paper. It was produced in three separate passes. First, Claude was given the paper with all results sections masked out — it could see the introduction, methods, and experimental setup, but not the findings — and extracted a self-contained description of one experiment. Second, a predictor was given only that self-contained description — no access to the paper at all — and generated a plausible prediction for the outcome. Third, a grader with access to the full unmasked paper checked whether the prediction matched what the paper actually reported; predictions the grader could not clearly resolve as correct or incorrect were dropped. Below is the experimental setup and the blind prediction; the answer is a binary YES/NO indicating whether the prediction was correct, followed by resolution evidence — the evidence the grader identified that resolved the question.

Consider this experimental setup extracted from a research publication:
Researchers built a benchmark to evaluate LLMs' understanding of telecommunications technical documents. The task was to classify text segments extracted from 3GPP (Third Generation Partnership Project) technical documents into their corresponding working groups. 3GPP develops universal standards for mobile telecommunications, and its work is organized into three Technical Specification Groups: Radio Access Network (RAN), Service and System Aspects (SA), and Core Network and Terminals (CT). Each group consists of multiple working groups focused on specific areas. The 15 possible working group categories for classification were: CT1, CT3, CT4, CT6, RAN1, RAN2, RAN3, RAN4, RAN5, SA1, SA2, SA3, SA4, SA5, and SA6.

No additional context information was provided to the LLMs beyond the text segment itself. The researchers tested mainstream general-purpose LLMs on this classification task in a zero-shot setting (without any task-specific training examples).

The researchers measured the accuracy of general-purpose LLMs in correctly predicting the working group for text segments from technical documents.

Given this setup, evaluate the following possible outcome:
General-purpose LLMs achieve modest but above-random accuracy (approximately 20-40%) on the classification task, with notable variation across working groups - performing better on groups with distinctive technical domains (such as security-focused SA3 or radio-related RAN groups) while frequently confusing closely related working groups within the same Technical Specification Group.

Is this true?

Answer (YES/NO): NO